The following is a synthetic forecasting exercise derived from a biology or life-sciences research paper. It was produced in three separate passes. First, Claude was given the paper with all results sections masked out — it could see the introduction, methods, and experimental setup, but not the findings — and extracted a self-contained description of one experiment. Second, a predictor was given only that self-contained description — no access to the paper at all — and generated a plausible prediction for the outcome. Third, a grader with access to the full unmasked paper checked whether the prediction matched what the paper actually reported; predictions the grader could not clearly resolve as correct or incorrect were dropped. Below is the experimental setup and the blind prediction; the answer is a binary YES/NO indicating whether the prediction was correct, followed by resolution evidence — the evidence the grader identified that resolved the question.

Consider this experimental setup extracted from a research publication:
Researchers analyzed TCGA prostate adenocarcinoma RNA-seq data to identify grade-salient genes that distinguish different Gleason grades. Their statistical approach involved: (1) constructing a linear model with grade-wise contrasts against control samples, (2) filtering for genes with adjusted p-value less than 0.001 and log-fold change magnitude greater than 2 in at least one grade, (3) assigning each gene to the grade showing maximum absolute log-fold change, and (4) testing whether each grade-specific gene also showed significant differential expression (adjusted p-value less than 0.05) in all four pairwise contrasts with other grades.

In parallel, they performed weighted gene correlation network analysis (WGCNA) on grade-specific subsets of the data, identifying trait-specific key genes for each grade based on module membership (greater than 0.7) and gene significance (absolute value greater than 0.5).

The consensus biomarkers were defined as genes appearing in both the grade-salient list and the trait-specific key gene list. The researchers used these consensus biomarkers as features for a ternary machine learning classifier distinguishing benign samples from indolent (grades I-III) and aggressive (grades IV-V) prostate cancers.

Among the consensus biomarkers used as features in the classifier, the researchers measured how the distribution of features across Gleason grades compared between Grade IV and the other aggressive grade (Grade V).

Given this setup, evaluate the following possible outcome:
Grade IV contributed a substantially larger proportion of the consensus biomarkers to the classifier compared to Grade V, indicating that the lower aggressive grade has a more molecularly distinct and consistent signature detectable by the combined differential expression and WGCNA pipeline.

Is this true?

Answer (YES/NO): YES